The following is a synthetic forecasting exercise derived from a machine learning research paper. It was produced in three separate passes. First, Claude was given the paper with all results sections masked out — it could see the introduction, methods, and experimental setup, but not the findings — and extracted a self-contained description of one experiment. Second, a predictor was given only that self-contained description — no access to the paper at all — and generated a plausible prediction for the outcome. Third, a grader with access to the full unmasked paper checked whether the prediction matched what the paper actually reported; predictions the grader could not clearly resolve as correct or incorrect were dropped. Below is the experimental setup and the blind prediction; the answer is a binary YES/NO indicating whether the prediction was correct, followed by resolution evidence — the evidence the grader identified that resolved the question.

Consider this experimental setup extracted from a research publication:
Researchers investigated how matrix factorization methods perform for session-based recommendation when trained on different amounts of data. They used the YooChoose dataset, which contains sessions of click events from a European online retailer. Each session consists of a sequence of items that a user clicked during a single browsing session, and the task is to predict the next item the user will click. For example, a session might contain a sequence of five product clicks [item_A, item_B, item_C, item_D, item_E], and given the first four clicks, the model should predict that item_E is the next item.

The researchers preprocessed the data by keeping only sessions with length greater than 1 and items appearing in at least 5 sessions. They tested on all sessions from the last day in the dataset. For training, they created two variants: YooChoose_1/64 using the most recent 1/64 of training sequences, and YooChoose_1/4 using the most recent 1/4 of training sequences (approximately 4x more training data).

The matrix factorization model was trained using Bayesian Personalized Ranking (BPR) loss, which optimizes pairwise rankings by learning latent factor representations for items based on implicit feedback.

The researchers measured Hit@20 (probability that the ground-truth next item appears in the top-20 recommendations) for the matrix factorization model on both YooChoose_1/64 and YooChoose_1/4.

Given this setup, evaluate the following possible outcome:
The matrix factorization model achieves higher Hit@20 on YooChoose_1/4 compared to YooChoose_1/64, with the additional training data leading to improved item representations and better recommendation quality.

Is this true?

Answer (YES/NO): NO